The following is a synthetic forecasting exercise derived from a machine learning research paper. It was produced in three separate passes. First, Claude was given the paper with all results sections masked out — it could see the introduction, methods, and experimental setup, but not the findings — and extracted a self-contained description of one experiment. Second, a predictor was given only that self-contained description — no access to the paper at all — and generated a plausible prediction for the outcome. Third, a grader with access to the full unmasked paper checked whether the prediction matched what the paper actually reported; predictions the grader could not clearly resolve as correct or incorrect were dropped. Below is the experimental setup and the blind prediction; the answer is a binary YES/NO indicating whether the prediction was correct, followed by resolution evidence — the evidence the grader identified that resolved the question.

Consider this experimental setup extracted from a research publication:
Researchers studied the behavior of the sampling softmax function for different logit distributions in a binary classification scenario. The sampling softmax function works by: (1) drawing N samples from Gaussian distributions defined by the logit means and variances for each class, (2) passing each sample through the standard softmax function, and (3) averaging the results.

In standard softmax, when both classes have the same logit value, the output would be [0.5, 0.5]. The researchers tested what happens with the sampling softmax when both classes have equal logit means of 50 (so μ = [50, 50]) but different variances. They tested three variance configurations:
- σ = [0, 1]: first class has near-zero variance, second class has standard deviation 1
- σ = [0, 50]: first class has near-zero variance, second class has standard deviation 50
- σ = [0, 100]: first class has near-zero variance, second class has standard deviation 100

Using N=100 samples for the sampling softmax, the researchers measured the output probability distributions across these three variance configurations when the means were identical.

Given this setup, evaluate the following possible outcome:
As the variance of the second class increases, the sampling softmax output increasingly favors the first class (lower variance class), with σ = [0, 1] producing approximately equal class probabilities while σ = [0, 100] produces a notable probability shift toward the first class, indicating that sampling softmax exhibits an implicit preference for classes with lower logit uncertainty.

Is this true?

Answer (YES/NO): NO